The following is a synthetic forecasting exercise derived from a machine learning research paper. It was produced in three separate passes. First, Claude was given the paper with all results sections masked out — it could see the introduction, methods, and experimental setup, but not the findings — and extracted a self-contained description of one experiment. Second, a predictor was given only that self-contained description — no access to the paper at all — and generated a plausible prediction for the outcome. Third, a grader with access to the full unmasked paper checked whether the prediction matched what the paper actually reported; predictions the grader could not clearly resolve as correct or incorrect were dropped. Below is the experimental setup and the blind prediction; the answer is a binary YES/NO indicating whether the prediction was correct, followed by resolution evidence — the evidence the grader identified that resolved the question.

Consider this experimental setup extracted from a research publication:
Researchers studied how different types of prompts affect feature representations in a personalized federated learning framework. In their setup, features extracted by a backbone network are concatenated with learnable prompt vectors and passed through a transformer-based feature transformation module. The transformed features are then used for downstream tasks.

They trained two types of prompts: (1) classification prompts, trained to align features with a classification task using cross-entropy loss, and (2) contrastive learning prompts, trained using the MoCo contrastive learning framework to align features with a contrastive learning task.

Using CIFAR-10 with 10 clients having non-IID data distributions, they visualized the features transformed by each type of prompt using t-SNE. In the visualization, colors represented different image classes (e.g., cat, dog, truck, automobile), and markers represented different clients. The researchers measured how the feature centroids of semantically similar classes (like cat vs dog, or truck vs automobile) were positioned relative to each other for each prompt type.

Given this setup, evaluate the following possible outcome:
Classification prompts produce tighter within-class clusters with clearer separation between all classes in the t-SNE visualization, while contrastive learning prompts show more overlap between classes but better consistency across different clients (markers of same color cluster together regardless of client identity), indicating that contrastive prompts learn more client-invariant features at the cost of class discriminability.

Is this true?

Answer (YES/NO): NO